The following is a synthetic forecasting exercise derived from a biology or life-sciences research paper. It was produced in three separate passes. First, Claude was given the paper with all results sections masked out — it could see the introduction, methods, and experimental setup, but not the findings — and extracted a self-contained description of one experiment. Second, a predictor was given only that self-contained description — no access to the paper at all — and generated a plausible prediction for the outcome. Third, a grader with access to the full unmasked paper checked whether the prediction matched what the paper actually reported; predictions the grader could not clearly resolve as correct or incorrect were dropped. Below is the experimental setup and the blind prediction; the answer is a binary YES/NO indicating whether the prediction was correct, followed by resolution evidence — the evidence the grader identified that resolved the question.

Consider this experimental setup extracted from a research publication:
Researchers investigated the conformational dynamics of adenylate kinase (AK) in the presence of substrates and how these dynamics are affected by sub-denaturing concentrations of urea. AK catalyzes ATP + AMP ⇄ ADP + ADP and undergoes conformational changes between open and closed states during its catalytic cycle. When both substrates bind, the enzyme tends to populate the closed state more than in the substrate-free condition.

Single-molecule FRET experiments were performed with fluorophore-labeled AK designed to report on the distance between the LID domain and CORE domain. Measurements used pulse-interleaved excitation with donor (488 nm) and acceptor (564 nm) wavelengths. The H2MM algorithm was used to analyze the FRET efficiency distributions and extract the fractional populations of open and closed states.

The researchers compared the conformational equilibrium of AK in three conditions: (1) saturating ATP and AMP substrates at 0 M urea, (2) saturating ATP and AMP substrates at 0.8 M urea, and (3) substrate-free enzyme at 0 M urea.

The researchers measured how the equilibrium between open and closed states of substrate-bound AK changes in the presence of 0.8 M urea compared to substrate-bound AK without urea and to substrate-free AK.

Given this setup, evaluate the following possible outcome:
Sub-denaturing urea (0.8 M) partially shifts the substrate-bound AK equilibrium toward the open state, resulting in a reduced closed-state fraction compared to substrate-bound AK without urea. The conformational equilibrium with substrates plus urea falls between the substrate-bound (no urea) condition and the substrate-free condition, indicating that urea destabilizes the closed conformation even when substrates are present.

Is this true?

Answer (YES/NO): YES